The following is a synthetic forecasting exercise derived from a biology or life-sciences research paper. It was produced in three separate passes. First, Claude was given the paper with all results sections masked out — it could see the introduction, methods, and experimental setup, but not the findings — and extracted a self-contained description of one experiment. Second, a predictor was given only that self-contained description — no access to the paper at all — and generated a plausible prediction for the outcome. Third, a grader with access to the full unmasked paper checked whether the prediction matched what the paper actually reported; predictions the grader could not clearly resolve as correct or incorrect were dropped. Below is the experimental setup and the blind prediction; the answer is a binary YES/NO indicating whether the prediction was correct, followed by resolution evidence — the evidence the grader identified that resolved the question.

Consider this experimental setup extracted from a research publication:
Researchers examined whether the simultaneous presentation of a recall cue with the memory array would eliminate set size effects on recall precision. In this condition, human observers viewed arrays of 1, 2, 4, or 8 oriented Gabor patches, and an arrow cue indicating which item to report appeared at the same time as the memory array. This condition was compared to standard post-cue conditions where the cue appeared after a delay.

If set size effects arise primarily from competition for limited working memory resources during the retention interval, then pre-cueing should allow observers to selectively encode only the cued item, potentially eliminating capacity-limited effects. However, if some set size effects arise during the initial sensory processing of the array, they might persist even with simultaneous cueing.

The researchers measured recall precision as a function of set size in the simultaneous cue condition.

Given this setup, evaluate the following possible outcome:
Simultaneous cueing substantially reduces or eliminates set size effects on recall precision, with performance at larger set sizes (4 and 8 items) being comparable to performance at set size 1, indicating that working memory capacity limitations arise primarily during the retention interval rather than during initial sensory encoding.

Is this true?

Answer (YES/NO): YES